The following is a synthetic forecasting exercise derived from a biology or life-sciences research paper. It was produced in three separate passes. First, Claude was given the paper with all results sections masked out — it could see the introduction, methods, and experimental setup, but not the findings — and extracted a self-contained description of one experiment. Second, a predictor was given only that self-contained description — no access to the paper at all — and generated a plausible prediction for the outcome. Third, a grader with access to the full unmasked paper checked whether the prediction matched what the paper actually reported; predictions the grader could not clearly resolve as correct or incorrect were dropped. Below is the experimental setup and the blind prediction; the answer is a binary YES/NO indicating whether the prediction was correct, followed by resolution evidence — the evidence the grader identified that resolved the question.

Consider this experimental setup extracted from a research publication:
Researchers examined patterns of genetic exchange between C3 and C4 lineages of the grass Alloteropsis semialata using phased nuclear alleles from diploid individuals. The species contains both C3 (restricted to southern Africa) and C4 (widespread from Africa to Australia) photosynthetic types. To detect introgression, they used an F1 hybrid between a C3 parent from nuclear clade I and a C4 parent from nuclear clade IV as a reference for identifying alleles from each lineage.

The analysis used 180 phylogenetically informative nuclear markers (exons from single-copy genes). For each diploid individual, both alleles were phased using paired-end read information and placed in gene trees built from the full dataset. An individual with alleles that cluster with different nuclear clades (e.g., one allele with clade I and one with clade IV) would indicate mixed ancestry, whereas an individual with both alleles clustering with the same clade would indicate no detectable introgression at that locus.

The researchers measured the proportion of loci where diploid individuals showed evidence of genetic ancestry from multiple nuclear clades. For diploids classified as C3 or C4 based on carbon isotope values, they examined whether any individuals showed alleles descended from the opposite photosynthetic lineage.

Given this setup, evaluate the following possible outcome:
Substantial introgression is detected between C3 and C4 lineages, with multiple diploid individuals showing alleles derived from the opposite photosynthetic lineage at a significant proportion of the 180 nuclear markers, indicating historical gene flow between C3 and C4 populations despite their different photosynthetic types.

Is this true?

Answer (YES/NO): NO